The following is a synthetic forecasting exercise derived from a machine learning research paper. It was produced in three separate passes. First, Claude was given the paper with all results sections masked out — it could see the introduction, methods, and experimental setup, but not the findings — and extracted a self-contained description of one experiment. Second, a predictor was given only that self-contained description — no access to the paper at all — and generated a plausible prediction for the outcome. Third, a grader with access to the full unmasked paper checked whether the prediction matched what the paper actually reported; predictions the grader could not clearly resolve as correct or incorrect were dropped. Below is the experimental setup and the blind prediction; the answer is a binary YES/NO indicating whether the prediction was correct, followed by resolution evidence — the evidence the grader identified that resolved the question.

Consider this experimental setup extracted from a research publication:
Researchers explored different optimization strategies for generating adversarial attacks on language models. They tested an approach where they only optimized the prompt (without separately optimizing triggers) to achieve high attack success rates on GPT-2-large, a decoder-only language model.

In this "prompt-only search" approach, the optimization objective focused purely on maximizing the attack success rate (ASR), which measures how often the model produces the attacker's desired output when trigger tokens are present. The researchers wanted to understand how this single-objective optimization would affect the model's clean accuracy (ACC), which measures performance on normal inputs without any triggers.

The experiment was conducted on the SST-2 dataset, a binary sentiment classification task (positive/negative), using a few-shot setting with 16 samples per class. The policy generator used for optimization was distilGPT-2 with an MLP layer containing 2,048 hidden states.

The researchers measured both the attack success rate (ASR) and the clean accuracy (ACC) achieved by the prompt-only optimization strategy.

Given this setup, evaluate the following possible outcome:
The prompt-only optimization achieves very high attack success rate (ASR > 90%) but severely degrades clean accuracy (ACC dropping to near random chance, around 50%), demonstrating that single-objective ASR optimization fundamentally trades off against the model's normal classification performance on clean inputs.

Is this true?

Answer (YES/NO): YES